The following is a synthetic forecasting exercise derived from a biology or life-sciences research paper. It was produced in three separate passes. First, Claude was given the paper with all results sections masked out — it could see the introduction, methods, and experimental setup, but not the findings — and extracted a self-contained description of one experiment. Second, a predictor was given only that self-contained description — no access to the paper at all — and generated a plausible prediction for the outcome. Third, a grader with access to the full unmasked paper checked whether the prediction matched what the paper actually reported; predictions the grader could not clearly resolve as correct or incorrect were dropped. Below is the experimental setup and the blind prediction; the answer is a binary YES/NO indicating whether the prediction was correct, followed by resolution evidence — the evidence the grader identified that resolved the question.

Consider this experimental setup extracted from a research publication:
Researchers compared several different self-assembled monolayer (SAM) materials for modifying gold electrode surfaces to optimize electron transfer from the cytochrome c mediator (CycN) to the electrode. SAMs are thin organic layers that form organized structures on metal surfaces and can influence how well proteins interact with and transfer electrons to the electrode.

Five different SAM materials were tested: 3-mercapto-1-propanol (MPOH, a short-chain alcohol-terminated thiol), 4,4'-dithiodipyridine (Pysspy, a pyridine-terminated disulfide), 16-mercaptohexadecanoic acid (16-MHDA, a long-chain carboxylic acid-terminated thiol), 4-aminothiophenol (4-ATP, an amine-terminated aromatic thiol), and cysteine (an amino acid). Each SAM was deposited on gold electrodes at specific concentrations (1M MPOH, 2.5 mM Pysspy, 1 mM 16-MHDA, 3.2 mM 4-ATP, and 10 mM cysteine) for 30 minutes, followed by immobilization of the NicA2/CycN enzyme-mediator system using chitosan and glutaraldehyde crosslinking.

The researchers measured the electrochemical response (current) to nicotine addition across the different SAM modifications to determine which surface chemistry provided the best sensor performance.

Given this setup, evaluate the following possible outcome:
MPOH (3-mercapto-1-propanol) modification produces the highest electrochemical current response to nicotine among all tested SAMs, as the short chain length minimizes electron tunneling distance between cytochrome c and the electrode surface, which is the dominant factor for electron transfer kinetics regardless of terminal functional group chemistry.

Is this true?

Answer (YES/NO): YES